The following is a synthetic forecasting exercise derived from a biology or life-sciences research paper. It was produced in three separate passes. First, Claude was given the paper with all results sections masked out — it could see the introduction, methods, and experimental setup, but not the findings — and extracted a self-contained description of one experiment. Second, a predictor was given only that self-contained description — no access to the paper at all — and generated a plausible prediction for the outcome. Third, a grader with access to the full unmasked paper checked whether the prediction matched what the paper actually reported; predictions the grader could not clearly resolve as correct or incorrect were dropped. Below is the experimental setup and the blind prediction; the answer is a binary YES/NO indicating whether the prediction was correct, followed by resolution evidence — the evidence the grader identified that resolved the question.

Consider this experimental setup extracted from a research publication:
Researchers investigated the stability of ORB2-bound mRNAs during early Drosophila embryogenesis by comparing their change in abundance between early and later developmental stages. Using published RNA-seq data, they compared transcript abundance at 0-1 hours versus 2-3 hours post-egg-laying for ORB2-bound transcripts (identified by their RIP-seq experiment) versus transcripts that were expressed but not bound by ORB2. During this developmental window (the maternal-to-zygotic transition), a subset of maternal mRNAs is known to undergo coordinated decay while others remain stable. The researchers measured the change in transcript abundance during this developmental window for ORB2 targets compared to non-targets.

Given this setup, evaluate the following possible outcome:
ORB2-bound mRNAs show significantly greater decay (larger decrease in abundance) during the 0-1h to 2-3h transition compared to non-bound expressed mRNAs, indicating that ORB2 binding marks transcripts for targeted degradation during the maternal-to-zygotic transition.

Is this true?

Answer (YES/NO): YES